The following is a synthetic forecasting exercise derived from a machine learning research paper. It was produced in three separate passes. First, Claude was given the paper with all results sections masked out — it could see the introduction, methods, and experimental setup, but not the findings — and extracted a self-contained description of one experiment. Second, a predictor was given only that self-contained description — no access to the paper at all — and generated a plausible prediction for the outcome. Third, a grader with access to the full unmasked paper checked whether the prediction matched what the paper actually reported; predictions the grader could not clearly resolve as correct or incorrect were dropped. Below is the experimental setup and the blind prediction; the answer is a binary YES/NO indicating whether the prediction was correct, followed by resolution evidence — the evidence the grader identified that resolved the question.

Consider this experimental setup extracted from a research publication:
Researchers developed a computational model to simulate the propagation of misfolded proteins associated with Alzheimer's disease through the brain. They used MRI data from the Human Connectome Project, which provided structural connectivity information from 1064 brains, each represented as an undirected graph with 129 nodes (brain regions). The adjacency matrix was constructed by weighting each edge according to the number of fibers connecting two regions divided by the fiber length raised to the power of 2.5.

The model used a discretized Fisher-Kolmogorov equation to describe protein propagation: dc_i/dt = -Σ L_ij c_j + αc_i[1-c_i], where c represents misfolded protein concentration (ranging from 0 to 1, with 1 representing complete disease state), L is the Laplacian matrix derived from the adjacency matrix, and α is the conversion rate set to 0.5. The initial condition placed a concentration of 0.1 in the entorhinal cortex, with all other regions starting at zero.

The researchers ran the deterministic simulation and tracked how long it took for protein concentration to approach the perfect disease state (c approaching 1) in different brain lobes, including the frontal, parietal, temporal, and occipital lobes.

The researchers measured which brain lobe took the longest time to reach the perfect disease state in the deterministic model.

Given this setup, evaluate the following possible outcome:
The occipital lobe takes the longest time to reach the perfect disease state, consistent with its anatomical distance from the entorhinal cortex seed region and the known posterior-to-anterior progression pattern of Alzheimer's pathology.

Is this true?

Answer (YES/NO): NO